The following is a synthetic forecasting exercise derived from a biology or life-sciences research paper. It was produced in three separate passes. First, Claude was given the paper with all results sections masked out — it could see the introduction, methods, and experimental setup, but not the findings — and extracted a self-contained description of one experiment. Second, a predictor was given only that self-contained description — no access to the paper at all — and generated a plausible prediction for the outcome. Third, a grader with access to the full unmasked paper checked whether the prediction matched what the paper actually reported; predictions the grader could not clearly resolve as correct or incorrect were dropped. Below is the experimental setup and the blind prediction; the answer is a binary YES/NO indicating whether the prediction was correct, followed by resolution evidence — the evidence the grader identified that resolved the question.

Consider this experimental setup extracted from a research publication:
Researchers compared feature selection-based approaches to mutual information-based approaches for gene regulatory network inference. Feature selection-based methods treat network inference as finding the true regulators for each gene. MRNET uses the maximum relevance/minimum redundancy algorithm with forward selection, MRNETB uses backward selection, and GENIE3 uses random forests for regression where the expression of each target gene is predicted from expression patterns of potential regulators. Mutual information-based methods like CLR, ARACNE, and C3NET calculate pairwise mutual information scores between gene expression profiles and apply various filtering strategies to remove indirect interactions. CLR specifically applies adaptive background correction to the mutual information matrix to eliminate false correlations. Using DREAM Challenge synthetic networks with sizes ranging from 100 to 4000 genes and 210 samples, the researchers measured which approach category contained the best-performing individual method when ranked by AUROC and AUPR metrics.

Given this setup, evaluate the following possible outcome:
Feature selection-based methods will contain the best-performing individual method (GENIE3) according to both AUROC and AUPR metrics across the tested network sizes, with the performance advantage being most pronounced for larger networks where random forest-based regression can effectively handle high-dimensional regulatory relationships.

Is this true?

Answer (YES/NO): NO